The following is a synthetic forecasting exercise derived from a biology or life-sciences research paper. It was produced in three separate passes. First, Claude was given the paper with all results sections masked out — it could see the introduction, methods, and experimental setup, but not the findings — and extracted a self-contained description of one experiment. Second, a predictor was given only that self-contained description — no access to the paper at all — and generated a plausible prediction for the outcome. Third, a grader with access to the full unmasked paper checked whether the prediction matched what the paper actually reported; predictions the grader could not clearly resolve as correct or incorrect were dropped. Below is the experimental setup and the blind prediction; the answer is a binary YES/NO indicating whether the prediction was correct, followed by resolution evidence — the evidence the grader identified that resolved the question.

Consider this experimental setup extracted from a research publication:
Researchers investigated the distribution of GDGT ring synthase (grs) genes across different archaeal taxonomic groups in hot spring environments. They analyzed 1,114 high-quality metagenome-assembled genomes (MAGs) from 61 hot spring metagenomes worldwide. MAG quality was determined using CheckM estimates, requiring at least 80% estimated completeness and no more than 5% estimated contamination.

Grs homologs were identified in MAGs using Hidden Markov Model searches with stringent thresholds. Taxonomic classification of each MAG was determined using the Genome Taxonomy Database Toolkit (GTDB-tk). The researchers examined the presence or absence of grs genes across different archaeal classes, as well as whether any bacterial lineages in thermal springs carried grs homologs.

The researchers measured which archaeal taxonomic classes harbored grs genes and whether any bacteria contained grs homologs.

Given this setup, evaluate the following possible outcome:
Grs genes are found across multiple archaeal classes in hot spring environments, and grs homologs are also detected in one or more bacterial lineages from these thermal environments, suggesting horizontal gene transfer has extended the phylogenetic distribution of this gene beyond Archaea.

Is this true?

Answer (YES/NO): YES